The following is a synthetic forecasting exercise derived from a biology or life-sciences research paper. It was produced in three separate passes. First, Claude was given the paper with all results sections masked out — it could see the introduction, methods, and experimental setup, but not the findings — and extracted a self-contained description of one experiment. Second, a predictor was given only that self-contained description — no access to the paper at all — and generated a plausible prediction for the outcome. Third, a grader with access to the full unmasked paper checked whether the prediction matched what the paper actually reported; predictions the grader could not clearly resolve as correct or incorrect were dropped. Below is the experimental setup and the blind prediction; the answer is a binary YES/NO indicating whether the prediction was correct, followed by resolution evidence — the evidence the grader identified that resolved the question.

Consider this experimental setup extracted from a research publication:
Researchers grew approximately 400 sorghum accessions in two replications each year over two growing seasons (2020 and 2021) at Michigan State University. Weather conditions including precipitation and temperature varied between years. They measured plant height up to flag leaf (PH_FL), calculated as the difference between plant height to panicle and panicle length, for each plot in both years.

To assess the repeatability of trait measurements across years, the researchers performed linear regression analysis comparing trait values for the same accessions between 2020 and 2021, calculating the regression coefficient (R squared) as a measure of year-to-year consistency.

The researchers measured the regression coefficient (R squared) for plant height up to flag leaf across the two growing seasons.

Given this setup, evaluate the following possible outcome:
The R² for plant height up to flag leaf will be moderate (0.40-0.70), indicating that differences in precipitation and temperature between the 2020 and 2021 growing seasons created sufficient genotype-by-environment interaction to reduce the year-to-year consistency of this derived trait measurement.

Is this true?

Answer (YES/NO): NO